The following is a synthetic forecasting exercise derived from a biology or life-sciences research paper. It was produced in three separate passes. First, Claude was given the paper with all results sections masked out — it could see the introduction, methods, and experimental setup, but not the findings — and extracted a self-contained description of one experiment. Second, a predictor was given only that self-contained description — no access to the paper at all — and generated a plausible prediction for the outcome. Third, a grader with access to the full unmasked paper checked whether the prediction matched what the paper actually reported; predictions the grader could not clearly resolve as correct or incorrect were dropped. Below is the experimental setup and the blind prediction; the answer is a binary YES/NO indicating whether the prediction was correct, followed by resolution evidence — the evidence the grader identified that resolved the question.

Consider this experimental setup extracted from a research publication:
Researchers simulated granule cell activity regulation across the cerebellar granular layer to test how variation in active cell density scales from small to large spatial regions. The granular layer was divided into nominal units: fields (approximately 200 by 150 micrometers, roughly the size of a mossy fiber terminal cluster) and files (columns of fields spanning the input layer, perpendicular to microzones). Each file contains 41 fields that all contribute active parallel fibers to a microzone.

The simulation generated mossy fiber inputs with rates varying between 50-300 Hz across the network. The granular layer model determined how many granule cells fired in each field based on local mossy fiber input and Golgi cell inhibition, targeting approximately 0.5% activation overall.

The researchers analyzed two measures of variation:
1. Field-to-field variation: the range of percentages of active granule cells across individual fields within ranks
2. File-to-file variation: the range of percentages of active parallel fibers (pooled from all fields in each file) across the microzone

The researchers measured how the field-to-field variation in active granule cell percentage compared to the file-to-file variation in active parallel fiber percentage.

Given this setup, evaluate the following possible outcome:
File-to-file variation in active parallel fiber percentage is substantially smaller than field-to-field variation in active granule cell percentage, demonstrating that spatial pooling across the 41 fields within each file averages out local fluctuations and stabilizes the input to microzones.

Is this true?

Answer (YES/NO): YES